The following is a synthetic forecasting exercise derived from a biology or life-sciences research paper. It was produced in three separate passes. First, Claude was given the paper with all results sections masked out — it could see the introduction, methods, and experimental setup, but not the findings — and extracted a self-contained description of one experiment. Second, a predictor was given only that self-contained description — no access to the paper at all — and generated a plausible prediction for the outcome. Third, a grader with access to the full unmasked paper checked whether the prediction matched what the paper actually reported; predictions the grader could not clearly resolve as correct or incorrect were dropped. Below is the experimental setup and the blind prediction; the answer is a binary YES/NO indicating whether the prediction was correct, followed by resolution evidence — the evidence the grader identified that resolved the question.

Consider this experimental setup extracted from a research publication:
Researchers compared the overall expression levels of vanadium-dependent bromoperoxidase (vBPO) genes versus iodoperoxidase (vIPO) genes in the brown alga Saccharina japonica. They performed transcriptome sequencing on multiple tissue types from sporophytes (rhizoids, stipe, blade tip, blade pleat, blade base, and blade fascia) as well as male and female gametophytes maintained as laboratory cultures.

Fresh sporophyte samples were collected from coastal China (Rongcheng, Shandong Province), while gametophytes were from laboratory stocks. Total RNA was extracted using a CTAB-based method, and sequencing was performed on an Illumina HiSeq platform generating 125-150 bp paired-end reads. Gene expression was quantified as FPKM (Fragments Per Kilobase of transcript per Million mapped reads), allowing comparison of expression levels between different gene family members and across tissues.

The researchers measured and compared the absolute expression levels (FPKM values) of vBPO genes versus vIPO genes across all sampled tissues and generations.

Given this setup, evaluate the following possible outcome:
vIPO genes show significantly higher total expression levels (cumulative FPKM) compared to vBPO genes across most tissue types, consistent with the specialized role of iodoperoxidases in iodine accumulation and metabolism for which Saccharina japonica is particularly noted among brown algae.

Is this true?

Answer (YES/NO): NO